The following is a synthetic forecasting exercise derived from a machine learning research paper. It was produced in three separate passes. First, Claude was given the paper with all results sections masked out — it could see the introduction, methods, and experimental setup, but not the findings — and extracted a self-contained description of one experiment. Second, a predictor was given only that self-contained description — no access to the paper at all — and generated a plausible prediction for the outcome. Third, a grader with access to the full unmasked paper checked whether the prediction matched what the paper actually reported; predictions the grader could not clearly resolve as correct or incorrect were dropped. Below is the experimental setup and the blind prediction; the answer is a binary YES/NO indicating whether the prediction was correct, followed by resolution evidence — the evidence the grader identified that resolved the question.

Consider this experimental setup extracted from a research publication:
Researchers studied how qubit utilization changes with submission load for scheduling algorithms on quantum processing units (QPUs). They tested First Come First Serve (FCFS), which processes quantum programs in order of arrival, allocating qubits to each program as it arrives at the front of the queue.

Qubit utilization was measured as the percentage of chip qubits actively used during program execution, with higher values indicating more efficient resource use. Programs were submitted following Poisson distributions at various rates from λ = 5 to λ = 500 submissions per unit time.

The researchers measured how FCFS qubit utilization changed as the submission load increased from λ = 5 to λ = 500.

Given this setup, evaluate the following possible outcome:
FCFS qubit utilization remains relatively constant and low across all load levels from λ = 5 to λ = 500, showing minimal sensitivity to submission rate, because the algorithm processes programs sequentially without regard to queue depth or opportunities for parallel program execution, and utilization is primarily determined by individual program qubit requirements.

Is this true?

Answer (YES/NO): NO